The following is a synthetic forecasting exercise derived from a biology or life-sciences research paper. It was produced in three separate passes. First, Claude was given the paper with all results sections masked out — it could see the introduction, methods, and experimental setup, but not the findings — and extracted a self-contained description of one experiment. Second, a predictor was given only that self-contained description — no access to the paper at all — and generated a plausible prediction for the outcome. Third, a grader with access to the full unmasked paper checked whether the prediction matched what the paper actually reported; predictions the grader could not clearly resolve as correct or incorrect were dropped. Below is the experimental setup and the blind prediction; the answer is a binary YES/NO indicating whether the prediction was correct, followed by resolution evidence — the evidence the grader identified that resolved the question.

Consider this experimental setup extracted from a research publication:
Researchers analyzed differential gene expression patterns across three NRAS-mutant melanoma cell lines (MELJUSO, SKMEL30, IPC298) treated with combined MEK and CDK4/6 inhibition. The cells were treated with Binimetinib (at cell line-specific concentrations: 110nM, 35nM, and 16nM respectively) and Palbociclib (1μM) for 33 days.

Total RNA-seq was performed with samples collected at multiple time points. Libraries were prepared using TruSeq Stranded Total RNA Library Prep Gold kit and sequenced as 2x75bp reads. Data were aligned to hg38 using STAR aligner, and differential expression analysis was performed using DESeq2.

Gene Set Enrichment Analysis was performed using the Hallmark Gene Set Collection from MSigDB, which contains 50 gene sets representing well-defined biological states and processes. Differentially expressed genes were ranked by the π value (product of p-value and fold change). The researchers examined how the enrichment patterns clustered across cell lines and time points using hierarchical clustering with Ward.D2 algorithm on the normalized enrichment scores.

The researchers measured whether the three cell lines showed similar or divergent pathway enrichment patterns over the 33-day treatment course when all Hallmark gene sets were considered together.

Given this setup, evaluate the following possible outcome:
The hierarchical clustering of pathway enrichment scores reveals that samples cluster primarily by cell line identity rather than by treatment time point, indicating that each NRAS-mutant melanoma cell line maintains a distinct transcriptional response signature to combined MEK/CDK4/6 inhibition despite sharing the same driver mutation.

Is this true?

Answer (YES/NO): NO